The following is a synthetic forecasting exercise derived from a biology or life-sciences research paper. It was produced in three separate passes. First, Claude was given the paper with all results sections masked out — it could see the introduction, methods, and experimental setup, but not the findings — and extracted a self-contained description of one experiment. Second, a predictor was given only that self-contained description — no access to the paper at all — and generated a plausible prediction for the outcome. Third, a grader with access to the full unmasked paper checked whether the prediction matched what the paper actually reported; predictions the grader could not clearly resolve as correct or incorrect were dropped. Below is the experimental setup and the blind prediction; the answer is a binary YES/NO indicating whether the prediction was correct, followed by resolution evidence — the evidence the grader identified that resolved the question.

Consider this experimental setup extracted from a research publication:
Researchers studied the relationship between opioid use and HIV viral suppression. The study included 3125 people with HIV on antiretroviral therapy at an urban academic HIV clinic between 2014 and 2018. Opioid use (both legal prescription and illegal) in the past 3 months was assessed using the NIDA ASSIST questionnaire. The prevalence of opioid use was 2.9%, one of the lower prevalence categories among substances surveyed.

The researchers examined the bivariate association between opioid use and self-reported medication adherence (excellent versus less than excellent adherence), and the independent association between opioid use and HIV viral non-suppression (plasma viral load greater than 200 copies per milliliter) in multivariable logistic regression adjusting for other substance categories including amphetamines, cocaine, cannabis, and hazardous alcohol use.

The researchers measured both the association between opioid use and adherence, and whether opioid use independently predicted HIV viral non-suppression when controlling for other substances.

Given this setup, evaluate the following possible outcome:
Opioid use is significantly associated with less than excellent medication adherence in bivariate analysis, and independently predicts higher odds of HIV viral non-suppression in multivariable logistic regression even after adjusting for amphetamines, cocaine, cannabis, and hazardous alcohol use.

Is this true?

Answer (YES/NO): YES